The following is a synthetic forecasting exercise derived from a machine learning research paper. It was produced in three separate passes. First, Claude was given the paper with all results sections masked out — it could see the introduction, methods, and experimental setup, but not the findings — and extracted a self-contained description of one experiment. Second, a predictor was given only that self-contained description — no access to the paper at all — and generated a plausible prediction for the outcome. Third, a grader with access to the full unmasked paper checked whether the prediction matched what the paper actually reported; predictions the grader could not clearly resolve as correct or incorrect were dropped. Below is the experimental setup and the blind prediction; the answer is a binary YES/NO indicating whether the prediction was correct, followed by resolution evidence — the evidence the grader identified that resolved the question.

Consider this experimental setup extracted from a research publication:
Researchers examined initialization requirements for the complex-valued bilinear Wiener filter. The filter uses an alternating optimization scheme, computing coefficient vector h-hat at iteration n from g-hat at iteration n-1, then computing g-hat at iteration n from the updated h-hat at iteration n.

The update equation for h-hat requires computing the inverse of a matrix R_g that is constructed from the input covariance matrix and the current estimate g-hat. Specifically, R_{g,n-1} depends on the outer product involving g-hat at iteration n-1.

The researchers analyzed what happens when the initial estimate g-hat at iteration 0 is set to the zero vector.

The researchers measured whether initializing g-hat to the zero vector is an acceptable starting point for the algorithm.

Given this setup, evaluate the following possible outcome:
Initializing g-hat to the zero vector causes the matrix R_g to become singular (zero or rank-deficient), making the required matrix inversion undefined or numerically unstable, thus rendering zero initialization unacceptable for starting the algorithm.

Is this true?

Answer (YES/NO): YES